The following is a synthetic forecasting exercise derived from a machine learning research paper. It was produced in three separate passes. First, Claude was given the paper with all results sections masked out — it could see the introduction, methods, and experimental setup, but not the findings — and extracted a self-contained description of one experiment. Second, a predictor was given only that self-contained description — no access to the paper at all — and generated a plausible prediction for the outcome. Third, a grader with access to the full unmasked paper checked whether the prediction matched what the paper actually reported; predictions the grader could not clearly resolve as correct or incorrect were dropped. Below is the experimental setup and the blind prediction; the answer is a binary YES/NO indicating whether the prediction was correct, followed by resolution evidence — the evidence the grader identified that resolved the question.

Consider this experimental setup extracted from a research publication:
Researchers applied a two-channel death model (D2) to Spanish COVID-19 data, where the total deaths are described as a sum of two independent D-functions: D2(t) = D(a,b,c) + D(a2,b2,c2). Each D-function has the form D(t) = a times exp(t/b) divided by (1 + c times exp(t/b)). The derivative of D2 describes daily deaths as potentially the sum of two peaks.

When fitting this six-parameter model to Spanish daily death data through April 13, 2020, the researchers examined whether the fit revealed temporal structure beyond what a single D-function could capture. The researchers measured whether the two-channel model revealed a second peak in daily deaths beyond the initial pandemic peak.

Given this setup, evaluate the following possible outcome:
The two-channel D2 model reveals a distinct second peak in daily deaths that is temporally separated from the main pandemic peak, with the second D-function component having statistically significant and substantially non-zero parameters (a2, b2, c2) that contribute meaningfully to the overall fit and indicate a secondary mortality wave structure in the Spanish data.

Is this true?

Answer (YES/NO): YES